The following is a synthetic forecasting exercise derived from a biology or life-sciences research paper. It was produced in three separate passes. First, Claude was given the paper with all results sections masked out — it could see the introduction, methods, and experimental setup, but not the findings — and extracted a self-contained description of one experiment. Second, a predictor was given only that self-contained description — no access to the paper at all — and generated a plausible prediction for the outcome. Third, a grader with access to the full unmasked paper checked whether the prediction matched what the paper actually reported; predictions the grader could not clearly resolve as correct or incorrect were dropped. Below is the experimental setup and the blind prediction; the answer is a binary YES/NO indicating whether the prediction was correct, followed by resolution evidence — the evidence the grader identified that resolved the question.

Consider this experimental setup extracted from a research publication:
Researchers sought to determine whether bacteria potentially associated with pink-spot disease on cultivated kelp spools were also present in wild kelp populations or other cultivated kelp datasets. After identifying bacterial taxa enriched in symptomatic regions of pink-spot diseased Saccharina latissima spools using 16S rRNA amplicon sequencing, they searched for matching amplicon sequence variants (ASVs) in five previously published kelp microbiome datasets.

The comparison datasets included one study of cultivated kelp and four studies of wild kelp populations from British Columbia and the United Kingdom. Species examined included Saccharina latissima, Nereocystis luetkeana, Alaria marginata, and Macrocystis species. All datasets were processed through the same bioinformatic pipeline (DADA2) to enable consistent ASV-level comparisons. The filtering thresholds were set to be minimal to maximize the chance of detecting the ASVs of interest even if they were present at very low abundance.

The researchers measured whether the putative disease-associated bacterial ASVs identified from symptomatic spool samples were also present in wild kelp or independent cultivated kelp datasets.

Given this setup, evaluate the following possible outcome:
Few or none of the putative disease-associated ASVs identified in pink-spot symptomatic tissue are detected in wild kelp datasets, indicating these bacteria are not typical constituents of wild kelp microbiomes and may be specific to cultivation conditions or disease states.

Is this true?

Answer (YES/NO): YES